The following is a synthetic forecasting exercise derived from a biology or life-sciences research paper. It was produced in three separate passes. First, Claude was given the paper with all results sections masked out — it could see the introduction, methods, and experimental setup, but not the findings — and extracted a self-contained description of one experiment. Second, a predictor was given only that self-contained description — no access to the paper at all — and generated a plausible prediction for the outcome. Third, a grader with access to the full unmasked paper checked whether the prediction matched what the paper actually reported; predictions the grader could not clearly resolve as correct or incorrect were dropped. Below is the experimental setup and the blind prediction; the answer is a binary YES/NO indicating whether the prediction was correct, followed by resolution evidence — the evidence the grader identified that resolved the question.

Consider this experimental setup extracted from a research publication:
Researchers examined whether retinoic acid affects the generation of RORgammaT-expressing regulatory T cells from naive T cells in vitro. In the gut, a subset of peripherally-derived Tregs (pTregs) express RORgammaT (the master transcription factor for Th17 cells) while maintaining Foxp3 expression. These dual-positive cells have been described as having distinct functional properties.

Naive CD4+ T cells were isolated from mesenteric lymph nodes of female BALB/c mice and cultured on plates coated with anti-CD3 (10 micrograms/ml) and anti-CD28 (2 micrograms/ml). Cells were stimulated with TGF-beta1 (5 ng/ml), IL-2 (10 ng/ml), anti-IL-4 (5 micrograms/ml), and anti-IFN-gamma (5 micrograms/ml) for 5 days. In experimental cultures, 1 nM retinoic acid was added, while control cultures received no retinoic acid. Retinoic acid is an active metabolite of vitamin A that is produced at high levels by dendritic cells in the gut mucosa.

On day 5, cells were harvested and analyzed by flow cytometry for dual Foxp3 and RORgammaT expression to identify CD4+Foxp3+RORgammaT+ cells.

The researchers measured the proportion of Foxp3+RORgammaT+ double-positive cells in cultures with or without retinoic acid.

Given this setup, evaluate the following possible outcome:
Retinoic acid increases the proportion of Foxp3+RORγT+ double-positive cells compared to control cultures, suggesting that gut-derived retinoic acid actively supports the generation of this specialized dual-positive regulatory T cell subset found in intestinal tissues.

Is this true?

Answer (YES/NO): YES